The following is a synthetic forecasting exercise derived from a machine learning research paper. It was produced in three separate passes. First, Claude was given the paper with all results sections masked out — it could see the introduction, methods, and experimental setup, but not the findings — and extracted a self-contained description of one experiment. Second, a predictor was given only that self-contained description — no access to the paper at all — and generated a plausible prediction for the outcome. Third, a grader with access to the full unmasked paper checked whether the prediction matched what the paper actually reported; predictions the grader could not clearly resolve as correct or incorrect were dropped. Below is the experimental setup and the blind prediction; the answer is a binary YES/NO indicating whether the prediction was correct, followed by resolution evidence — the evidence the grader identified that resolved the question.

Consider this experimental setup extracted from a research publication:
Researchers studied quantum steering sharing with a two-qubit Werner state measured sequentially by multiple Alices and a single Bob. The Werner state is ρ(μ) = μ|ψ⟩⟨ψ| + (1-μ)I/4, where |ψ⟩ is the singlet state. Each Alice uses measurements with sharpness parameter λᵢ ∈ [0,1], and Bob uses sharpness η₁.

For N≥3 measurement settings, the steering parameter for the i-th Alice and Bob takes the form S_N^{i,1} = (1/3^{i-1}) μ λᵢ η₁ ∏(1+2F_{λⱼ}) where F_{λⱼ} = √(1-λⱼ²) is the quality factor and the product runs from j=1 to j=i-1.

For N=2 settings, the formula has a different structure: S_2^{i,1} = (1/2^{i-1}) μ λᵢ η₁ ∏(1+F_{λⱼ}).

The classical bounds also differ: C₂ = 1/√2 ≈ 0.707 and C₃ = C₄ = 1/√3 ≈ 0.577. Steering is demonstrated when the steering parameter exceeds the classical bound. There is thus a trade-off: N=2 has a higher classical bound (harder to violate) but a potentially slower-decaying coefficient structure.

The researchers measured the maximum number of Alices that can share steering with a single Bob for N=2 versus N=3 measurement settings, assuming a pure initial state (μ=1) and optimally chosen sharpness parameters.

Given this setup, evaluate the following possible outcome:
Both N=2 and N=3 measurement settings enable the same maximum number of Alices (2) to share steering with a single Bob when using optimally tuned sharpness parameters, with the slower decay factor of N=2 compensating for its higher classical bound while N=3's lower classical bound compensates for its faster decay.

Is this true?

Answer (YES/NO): NO